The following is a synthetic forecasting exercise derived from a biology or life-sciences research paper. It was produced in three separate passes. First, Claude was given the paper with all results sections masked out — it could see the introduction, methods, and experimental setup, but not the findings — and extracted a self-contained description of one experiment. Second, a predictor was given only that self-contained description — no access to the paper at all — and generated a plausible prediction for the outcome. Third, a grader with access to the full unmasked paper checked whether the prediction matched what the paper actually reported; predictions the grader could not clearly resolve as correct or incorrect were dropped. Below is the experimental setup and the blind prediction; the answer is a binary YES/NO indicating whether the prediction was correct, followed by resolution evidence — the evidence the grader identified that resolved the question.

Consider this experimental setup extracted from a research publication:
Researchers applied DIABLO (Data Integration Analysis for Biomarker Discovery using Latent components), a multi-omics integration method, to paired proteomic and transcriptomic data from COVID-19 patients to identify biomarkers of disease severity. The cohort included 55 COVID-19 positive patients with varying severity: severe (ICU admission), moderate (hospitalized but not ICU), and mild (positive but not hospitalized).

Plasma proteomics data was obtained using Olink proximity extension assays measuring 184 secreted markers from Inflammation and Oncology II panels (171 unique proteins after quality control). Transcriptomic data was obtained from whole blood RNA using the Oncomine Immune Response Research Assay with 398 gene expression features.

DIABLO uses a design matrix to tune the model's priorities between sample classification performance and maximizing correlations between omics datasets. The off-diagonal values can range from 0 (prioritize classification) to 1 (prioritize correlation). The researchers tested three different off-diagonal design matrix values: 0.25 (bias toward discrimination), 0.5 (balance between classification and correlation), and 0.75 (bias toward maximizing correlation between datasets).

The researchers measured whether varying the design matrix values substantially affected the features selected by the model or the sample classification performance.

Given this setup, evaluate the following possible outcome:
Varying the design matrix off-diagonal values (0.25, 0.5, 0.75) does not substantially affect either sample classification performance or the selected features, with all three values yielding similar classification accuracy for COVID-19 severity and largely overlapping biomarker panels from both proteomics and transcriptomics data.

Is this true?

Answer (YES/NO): YES